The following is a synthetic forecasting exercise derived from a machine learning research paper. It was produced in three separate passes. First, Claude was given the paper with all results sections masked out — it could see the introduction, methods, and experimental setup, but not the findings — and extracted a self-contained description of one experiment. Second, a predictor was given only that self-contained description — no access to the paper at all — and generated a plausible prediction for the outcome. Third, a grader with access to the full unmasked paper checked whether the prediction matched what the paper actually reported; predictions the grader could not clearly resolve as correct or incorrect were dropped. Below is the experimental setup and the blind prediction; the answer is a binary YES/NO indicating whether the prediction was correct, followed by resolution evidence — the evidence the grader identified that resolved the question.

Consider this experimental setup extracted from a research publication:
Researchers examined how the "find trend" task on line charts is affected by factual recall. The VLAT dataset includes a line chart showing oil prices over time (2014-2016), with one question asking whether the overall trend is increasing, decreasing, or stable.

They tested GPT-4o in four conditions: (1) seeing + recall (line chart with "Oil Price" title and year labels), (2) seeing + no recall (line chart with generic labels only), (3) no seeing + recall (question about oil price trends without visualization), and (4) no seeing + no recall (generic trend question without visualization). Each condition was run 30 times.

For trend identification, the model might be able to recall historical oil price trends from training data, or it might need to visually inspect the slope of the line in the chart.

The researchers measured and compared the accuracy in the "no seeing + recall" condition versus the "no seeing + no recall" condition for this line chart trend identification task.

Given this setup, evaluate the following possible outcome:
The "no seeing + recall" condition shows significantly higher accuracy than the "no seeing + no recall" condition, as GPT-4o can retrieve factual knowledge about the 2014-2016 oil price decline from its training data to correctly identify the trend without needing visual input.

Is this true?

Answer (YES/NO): YES